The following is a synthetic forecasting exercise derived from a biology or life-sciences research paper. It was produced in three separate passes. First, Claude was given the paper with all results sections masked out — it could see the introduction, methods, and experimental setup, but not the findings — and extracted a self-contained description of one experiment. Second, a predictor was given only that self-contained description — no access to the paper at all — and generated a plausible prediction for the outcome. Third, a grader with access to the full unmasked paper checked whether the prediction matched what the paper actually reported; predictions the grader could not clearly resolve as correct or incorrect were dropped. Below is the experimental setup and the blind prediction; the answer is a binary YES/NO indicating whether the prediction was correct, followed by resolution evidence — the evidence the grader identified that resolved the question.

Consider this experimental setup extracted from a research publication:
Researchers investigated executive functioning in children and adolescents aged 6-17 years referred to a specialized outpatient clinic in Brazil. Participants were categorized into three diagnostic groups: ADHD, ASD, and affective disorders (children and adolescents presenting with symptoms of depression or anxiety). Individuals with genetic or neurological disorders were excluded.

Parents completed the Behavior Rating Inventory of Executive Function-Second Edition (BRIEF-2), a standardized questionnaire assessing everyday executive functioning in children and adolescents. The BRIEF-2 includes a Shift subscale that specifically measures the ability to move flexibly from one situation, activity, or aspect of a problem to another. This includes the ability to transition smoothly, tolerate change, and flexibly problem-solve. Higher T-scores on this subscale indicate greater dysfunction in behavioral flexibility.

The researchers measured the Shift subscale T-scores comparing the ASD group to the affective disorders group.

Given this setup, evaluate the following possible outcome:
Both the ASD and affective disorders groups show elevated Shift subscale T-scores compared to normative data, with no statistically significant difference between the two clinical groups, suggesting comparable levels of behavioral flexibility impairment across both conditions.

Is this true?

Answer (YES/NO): YES